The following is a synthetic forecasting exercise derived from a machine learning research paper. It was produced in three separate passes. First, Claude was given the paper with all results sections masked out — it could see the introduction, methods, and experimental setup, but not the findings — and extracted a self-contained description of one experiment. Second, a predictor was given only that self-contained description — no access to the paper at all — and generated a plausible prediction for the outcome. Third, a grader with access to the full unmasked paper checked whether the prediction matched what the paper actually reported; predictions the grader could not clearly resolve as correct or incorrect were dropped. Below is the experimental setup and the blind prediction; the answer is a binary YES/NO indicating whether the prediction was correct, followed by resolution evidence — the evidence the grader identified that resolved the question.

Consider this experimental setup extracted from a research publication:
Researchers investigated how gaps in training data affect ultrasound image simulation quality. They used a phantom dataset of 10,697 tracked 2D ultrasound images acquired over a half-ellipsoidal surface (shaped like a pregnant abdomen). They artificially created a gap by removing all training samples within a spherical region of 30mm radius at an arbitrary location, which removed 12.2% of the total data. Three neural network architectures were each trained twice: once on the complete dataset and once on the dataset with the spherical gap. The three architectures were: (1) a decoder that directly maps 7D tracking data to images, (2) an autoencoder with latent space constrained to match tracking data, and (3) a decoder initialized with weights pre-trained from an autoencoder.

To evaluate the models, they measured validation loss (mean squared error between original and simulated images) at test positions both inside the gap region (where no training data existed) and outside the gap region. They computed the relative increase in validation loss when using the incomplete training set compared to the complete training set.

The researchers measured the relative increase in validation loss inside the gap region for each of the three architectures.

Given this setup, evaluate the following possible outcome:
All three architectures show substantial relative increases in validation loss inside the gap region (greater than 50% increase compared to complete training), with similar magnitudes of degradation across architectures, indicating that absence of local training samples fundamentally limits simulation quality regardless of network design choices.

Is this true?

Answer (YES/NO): NO